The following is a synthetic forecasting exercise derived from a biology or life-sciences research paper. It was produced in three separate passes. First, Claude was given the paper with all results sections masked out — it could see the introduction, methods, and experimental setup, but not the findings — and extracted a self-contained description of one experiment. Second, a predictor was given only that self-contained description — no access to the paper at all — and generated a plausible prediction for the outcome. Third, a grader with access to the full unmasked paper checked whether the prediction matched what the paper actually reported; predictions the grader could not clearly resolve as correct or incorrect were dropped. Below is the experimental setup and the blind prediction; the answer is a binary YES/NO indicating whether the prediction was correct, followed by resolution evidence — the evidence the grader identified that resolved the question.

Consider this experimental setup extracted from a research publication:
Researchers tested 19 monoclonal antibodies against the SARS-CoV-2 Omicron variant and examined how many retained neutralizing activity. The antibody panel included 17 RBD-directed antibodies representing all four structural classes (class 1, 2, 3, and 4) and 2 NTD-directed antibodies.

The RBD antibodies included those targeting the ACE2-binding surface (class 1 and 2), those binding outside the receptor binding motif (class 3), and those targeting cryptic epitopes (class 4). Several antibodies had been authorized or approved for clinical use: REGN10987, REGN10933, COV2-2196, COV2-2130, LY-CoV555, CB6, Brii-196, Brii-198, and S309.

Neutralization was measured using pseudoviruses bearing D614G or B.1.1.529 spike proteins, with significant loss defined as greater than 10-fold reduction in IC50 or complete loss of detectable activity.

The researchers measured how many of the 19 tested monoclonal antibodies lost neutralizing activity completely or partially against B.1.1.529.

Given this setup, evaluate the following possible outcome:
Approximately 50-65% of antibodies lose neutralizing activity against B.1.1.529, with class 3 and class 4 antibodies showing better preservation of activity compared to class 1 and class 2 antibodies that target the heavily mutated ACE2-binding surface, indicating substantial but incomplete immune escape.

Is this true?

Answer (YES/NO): NO